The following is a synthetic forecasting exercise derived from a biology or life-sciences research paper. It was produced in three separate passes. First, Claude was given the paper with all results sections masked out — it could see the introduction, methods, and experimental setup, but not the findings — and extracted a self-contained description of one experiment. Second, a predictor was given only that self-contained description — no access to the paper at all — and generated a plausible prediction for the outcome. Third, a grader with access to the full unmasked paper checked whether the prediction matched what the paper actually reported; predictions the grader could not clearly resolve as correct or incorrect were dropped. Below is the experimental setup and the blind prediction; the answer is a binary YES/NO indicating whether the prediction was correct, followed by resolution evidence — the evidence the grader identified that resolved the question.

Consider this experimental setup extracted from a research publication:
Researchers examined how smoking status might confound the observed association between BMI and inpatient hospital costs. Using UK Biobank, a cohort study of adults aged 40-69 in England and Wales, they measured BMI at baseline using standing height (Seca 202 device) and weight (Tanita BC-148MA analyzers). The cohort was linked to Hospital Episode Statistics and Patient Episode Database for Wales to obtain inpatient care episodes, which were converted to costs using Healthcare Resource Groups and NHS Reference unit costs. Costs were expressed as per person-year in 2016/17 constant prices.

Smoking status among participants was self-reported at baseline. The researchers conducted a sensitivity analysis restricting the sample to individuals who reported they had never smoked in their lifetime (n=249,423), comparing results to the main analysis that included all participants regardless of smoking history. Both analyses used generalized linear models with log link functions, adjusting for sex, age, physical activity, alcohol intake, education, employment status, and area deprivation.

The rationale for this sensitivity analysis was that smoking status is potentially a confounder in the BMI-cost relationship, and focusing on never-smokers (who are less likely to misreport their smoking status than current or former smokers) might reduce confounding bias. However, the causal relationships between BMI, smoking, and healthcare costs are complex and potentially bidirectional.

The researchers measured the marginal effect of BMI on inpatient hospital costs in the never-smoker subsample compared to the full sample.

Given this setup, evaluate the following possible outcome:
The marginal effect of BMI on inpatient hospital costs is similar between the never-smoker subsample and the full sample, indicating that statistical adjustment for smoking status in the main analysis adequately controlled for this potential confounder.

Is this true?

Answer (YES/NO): NO